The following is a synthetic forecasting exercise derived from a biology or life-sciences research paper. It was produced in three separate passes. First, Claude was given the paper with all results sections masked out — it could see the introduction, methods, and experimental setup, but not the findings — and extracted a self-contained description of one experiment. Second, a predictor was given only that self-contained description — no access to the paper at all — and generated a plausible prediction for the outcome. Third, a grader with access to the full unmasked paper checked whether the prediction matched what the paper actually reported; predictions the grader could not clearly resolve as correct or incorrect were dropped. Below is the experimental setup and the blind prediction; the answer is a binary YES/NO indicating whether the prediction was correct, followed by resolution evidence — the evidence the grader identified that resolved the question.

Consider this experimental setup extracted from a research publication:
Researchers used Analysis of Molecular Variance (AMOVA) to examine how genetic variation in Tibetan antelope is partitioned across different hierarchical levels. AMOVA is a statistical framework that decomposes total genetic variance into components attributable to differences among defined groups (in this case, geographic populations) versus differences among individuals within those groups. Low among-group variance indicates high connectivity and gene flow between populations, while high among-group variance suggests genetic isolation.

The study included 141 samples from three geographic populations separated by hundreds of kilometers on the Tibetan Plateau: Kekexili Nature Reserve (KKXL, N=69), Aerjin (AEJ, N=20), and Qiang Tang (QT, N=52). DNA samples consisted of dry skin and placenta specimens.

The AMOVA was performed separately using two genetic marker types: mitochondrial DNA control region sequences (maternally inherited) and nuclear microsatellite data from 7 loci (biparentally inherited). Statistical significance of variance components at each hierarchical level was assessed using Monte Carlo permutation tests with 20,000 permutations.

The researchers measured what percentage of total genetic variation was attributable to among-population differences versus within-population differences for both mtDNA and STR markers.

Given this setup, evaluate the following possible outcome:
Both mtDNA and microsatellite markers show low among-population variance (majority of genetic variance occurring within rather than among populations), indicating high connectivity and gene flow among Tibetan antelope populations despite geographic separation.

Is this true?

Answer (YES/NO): YES